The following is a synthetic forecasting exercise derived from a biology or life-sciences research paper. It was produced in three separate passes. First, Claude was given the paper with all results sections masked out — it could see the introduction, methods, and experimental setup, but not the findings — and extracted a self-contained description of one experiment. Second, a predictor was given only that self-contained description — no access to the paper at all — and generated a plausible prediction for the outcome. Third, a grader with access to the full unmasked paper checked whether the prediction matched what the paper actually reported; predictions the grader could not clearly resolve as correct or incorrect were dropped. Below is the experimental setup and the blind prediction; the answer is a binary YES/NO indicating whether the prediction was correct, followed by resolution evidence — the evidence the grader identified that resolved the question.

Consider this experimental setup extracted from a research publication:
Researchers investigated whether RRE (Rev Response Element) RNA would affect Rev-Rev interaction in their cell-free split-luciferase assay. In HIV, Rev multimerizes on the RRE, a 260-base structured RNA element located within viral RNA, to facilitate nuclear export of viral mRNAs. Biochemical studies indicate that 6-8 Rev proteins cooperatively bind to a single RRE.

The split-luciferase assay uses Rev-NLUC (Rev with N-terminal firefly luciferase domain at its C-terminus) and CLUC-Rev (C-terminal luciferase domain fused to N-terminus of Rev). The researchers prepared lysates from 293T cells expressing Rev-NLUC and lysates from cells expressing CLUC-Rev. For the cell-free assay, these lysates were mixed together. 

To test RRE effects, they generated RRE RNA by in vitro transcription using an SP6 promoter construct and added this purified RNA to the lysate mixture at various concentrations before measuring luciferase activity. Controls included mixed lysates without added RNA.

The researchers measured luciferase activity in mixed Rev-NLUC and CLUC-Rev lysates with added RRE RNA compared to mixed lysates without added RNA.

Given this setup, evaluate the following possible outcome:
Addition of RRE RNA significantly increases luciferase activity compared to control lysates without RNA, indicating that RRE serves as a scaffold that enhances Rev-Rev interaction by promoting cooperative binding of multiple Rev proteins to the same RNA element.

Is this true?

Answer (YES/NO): YES